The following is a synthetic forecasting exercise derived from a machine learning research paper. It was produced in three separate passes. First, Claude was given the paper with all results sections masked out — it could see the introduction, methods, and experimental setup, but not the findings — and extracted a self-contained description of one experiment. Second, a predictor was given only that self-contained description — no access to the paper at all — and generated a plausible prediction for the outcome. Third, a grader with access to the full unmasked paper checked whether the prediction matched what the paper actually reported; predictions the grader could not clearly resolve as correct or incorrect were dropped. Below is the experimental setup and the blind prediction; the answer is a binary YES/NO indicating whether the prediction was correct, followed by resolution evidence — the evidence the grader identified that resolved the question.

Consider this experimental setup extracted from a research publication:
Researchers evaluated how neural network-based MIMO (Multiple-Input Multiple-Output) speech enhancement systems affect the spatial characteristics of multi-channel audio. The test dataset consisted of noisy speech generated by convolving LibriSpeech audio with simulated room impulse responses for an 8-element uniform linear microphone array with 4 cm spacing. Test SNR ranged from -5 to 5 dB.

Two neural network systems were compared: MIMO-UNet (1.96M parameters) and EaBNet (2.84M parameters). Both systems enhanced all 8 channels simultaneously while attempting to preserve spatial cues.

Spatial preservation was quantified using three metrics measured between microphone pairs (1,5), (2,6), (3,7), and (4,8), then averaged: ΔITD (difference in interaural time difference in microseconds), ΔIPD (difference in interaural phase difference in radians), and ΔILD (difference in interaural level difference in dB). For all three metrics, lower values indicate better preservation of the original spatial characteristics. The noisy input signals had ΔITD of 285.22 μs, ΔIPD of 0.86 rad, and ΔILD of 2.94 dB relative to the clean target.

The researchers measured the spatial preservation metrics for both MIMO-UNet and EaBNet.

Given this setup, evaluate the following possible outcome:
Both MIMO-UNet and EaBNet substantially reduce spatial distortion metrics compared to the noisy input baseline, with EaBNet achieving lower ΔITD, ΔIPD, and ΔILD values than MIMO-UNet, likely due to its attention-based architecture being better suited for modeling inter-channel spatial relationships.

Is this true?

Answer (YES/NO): NO